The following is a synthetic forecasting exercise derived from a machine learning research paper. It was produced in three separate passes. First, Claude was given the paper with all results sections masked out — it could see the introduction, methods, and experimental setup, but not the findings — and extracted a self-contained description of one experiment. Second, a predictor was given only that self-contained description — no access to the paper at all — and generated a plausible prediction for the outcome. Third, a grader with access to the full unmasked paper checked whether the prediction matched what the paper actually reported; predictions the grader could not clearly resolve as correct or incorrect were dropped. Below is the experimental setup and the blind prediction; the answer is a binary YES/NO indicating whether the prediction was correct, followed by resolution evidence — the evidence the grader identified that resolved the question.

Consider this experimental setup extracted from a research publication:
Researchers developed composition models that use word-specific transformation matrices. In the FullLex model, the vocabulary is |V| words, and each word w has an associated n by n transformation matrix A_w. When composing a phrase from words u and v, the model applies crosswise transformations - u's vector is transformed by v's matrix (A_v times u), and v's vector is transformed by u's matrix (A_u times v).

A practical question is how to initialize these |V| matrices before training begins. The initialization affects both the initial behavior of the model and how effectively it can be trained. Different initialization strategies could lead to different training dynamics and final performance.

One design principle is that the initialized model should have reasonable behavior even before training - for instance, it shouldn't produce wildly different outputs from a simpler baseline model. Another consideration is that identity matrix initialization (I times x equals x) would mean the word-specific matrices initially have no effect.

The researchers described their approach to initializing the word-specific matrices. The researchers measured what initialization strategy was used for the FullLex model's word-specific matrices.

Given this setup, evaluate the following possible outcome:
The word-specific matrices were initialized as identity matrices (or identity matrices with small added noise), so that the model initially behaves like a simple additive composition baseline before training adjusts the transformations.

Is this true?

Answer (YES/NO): NO